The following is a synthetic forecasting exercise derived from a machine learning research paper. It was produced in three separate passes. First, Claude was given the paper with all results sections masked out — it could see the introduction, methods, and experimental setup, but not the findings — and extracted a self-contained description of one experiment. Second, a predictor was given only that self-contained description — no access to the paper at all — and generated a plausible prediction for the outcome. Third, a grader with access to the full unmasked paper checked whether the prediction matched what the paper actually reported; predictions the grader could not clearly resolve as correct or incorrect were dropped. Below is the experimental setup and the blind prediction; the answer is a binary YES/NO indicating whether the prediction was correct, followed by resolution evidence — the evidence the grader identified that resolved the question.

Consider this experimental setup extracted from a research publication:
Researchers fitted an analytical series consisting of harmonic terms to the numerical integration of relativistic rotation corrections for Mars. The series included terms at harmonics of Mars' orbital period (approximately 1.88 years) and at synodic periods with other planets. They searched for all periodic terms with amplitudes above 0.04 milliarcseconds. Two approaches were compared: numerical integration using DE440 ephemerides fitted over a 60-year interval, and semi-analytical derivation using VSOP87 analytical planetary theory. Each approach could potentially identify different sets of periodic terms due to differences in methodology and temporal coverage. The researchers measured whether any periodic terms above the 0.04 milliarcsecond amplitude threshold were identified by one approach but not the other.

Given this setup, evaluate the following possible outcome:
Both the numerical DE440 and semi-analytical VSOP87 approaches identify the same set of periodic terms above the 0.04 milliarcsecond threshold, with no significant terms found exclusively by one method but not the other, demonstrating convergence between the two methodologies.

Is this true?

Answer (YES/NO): NO